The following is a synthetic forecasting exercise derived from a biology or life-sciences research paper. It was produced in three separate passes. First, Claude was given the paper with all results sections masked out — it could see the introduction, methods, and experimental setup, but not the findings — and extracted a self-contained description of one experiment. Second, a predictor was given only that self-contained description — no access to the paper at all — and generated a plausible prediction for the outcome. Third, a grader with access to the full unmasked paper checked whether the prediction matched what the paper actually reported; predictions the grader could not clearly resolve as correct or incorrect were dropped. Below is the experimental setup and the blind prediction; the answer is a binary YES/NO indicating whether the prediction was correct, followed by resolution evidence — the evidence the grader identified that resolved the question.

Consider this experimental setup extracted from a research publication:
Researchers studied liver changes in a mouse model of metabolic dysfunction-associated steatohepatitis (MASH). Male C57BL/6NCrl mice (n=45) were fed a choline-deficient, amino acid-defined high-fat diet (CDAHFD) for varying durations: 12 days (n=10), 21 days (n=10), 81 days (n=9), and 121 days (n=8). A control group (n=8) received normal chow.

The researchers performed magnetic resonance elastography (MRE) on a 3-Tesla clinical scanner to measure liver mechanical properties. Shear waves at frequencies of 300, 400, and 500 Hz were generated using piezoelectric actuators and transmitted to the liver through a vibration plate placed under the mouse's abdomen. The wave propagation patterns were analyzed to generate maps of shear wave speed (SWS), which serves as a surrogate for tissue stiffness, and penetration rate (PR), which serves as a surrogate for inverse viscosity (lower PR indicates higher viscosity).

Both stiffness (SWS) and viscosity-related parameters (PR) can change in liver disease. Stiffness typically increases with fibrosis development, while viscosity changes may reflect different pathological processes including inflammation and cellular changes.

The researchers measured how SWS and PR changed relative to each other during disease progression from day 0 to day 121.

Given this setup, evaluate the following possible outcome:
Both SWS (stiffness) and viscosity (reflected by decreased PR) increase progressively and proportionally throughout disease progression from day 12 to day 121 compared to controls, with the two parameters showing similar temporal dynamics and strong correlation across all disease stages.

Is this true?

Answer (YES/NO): NO